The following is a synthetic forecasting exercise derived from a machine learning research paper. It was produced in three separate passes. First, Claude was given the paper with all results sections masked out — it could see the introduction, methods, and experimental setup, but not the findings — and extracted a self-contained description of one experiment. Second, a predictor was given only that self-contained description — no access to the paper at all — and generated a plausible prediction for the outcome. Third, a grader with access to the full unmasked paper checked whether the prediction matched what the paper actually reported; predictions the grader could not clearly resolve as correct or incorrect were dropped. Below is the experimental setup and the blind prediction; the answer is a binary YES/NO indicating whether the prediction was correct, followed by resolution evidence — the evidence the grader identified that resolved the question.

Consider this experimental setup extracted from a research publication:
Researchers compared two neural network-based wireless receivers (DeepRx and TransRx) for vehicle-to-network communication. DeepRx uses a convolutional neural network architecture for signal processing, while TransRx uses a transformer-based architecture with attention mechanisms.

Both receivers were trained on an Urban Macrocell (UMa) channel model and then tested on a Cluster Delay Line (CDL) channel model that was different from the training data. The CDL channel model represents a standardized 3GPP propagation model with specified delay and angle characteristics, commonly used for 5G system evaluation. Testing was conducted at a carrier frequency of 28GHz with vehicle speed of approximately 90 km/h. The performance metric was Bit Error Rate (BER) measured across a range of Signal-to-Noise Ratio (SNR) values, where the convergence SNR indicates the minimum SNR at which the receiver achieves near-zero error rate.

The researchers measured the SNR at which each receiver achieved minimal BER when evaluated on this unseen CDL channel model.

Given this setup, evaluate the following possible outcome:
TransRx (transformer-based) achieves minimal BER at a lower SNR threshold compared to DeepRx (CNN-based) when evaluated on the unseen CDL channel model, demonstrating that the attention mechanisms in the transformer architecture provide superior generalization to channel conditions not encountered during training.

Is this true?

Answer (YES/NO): YES